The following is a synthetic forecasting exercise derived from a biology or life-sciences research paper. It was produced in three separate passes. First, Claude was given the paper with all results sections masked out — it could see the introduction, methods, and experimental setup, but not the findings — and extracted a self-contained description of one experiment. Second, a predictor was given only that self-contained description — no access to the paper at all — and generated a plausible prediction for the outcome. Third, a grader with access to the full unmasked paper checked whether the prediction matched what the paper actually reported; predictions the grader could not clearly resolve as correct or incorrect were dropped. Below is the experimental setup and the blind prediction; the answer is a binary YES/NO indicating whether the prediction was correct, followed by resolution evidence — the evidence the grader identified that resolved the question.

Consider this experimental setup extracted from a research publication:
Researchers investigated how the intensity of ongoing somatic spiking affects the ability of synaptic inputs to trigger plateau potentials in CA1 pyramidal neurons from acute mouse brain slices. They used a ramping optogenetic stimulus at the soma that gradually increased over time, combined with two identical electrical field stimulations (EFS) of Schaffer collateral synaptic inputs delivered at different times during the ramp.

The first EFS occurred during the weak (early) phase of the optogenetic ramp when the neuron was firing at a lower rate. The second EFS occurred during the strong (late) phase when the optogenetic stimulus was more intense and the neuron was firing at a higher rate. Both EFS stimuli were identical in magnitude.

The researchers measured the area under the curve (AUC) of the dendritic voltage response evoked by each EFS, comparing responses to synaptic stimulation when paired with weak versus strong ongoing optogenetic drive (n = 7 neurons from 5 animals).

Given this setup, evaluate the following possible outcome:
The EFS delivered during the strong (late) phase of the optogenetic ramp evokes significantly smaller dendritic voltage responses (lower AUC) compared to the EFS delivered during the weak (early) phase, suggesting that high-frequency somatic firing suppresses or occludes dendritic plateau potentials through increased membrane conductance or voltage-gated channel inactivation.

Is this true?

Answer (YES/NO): YES